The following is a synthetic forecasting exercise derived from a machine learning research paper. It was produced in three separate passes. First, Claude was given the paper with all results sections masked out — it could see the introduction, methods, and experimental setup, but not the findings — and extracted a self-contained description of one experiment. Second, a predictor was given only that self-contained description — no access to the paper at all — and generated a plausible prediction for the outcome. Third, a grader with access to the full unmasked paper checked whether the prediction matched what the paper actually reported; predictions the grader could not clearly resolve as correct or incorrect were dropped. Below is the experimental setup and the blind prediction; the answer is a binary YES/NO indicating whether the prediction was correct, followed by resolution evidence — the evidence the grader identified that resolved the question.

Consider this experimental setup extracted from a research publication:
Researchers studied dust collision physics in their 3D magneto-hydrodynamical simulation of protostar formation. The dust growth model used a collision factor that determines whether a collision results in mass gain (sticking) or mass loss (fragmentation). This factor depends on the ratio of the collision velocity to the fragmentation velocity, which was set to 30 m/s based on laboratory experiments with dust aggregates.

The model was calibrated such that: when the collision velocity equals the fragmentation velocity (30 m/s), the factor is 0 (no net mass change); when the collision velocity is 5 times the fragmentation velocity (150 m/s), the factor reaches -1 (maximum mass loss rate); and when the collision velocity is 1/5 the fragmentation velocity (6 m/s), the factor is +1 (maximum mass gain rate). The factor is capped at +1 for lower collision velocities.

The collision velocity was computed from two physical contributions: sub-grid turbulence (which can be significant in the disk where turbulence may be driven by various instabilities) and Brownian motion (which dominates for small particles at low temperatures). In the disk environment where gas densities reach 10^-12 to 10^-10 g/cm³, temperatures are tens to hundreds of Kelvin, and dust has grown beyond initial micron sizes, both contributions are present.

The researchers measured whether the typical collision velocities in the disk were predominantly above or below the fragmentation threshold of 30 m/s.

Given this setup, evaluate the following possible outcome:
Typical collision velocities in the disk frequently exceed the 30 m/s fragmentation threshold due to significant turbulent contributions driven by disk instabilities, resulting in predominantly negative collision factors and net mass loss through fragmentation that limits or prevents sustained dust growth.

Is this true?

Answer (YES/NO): NO